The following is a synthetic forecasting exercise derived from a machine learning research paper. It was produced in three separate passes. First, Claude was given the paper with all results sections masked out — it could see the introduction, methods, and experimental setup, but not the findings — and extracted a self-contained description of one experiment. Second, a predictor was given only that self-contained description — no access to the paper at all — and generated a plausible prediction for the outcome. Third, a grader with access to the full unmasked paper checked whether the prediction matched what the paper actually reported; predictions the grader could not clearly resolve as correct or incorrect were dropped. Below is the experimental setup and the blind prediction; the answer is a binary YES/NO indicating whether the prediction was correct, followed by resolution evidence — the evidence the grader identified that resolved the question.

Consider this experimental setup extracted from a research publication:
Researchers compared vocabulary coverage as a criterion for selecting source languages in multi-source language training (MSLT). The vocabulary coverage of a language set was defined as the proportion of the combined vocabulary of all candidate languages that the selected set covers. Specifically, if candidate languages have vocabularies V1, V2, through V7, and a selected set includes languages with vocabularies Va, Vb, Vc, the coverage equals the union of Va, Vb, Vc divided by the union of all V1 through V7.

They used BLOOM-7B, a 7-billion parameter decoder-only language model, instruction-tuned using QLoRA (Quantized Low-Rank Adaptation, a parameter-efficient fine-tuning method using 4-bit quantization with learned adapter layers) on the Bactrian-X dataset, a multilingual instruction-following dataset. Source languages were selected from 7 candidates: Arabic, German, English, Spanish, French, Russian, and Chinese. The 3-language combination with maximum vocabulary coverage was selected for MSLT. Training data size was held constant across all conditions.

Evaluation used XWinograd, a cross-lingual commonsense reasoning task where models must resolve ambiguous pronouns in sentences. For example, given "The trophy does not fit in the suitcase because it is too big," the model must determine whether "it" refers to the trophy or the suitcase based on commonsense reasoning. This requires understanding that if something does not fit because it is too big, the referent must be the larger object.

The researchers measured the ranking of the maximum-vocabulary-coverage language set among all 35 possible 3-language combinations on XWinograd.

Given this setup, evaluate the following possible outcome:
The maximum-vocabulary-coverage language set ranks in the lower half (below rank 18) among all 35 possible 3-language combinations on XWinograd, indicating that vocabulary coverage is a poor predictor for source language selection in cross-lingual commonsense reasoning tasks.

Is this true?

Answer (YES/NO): NO